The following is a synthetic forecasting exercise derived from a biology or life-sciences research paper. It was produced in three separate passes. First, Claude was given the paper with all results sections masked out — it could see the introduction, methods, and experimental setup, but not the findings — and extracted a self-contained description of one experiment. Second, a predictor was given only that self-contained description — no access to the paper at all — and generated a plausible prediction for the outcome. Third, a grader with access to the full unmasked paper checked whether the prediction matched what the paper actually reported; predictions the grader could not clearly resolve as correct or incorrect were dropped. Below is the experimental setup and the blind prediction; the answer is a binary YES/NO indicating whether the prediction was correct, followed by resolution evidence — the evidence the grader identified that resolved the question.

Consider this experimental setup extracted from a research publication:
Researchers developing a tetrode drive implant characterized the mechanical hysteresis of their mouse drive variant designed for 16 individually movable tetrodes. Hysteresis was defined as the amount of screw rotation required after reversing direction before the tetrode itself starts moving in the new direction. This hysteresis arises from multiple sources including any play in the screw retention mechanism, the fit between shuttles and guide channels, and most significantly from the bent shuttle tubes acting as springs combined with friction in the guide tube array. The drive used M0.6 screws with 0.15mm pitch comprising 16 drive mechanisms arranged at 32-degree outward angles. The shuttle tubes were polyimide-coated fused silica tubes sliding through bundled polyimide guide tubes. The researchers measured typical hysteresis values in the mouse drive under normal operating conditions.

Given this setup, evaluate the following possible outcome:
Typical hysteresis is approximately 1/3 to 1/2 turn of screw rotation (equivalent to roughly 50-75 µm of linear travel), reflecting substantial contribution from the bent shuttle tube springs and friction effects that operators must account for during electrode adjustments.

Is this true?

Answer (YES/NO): NO